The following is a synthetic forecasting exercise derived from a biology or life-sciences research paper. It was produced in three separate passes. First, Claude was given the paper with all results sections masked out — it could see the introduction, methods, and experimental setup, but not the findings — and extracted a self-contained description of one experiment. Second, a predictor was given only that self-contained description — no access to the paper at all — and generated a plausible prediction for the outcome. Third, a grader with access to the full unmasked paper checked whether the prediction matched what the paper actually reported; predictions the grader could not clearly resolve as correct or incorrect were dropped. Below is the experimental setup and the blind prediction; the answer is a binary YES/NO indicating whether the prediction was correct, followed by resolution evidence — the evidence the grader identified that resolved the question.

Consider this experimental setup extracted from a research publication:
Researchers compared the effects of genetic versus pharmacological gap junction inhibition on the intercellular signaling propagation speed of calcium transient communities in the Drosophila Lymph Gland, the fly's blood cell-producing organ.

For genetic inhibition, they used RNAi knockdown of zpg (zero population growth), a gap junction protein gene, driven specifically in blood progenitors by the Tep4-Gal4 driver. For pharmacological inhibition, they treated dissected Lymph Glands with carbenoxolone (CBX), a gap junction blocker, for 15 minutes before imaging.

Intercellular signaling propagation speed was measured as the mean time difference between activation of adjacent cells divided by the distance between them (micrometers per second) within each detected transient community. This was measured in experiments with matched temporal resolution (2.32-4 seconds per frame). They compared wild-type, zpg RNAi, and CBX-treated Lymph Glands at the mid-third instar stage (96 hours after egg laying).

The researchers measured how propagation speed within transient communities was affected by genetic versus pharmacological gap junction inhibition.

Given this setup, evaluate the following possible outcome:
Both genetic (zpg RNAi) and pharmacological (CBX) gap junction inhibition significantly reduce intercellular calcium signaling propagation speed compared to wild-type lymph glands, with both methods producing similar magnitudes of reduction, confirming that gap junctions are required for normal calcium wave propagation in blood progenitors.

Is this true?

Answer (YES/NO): NO